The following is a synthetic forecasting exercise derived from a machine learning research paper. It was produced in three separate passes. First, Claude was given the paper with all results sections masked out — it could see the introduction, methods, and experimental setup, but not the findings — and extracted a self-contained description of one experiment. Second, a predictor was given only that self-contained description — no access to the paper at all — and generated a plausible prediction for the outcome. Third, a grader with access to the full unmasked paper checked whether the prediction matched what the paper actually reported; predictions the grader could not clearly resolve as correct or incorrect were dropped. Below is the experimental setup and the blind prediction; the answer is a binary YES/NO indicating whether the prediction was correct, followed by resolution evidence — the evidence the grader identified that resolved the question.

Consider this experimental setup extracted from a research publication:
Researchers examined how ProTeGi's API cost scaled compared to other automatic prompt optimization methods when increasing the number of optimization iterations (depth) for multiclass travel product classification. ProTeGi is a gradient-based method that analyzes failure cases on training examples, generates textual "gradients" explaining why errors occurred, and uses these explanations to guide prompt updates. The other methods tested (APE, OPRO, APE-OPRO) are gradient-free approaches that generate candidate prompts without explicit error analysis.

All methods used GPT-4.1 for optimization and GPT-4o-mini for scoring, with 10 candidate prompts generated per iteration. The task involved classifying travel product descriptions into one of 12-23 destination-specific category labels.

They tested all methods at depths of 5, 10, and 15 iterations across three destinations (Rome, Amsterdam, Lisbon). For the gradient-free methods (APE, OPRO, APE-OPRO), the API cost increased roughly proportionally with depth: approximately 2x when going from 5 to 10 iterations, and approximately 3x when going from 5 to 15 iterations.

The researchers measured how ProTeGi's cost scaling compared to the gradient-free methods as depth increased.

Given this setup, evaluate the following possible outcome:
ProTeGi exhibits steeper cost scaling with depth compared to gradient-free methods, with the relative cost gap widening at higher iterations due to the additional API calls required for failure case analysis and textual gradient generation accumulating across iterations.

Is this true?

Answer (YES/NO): NO